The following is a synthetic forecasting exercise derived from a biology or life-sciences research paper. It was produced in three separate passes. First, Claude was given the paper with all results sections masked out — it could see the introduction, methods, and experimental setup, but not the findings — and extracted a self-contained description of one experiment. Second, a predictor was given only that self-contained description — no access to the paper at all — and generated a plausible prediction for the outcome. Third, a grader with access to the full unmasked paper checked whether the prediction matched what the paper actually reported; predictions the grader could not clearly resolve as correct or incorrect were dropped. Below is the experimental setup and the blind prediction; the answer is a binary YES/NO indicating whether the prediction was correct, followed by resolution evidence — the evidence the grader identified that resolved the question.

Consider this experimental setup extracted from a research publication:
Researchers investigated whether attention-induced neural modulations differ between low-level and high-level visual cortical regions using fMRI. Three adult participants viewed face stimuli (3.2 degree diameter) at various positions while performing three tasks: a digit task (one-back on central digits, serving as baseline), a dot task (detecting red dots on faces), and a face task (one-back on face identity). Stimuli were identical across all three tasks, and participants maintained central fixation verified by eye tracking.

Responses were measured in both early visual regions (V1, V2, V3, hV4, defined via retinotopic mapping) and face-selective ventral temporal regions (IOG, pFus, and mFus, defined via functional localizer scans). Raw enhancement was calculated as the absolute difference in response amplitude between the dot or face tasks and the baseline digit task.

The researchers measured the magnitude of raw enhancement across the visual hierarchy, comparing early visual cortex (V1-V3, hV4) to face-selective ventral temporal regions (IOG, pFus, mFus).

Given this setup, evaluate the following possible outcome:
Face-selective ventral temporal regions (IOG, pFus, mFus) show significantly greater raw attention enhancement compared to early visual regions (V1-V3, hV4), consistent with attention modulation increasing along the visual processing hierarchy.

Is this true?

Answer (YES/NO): YES